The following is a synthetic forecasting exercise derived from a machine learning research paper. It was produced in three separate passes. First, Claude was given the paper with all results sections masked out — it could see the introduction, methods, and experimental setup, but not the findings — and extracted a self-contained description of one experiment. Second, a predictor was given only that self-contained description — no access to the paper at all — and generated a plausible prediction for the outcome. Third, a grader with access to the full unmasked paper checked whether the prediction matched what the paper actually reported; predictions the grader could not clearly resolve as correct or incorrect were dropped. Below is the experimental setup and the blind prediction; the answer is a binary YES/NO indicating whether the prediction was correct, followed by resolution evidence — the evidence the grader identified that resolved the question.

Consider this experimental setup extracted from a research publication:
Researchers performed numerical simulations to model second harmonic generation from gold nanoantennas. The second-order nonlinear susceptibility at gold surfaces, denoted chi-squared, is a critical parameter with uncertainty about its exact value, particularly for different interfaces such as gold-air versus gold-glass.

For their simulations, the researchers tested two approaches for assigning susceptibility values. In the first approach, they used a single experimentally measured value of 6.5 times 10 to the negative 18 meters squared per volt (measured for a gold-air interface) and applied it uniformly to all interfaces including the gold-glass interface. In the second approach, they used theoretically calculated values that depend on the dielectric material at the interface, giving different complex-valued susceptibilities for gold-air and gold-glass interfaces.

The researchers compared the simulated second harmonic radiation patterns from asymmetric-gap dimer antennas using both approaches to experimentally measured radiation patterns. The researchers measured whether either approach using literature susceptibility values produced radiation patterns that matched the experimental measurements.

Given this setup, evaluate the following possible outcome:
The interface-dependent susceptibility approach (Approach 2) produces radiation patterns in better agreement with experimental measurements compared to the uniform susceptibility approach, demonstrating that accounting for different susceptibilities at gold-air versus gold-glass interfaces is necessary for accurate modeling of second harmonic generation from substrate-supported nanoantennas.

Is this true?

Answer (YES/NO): NO